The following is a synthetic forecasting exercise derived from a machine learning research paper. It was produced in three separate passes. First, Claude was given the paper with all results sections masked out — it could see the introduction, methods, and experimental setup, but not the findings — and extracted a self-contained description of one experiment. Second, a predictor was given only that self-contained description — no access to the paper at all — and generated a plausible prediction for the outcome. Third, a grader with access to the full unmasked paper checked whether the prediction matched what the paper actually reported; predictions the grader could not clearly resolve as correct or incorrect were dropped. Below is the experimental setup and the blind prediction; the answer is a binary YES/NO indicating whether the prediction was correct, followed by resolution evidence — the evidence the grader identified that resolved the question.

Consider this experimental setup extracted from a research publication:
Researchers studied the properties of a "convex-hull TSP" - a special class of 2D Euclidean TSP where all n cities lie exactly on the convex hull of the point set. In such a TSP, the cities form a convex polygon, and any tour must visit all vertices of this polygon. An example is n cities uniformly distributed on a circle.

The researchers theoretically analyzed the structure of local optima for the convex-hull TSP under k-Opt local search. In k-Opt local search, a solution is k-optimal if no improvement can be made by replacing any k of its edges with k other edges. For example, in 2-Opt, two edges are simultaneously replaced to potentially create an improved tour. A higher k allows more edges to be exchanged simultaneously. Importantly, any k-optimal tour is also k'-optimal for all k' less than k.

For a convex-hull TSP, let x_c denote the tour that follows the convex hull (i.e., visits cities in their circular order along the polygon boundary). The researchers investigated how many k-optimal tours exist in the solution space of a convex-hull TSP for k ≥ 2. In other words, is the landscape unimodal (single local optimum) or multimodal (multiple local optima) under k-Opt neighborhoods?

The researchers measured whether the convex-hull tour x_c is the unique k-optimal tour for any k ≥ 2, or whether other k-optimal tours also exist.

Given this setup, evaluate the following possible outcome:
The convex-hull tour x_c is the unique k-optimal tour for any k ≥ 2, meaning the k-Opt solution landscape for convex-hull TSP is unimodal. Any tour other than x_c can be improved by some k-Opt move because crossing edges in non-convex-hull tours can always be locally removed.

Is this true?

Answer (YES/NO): YES